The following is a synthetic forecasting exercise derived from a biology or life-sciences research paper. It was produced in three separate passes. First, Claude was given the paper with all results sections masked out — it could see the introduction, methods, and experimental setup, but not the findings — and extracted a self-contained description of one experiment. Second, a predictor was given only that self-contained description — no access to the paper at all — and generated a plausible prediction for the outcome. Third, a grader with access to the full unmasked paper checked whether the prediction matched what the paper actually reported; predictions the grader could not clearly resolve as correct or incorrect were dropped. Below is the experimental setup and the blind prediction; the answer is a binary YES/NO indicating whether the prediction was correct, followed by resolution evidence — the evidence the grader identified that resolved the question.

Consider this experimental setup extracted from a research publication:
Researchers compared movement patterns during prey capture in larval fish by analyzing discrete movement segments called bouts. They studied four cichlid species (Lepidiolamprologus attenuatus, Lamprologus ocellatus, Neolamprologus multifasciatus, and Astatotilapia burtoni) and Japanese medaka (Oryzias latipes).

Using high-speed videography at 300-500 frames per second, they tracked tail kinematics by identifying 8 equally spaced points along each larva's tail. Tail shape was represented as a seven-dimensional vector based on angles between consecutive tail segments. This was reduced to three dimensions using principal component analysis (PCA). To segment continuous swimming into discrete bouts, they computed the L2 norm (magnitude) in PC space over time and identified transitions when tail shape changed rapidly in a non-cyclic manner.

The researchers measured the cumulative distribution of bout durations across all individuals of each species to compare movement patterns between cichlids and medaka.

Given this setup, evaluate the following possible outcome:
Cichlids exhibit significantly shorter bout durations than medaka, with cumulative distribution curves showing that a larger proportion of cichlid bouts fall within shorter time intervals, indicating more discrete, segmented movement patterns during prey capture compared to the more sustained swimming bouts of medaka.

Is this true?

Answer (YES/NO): YES